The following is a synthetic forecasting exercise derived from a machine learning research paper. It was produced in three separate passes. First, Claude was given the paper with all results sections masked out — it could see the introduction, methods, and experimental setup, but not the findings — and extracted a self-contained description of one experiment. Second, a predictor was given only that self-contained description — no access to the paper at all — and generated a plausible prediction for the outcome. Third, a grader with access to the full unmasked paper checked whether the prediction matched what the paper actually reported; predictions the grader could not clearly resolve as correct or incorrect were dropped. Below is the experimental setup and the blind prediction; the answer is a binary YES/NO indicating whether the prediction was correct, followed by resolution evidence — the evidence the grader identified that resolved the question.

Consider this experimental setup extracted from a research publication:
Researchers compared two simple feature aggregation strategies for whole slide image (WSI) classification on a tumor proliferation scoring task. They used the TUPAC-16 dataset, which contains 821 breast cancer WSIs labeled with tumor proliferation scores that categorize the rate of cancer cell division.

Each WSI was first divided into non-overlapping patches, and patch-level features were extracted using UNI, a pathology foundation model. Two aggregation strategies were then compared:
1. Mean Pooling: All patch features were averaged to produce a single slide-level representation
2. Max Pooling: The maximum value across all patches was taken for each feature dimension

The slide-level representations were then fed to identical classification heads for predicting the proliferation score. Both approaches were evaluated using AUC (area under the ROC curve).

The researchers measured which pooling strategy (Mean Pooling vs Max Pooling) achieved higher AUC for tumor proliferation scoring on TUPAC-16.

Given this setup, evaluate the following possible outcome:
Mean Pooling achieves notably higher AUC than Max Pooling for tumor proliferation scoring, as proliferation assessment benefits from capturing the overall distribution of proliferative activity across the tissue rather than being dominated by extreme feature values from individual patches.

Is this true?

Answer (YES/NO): NO